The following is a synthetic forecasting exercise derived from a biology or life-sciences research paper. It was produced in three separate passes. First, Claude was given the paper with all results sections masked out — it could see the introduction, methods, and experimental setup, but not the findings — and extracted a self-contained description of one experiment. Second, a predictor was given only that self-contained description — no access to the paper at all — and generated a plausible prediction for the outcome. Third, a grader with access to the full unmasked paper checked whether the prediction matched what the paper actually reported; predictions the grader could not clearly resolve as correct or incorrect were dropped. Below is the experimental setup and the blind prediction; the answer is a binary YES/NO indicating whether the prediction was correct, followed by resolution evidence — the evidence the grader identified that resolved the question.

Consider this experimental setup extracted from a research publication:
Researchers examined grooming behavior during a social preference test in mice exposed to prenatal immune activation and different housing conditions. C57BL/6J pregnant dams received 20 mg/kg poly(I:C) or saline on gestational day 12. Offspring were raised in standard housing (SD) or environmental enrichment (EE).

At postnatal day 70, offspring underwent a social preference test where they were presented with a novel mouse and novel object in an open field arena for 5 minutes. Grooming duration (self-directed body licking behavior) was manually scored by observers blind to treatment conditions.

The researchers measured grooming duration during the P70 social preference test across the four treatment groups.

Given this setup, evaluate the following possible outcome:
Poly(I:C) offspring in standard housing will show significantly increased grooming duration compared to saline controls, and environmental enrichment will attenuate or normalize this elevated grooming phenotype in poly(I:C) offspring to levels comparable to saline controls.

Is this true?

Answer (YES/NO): NO